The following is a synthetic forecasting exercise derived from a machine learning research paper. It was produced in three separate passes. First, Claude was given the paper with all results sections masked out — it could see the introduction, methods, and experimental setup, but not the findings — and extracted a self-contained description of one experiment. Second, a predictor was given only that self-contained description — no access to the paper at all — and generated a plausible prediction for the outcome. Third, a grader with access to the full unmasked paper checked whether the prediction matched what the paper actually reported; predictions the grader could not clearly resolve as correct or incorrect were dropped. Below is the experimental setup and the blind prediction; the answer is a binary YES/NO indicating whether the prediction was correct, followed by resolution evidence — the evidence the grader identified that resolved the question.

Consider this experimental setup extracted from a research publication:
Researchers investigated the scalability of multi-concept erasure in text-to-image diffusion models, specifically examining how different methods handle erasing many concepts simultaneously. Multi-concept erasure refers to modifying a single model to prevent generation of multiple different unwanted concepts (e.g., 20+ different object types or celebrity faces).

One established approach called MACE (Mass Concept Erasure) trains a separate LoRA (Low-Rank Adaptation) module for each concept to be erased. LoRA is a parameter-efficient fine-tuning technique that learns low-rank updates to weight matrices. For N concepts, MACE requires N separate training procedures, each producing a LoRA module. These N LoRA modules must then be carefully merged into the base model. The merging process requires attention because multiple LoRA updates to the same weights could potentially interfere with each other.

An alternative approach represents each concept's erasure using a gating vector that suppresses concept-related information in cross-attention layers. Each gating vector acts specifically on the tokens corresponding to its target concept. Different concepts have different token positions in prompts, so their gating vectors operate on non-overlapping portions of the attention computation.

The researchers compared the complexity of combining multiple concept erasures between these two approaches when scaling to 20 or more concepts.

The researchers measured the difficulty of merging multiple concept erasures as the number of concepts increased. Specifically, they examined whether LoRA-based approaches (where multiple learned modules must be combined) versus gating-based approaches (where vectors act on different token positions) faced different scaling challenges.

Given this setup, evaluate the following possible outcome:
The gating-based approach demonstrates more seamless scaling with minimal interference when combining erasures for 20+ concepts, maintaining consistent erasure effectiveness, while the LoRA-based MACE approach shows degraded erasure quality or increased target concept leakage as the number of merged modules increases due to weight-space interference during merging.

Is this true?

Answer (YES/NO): NO